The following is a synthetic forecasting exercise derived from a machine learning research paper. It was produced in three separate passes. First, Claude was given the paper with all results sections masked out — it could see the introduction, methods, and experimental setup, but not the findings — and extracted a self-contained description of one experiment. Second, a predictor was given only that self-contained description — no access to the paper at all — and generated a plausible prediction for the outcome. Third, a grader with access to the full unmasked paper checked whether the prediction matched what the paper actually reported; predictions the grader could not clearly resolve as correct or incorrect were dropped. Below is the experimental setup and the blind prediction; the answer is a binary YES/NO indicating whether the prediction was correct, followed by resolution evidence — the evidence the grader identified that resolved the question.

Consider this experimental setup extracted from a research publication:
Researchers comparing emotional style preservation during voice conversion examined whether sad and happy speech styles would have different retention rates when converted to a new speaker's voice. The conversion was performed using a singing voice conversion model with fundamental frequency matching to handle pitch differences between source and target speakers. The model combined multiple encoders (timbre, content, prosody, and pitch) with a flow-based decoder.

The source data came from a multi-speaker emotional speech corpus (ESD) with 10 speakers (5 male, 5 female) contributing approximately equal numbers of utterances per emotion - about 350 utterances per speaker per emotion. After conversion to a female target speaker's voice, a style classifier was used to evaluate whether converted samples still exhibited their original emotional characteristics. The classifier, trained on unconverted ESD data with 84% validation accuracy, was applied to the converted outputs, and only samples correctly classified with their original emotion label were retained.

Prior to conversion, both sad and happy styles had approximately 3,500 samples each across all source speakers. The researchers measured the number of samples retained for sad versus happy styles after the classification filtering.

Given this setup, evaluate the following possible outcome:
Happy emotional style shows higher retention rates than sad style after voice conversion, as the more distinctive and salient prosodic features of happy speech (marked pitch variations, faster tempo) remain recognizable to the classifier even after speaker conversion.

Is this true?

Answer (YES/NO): NO